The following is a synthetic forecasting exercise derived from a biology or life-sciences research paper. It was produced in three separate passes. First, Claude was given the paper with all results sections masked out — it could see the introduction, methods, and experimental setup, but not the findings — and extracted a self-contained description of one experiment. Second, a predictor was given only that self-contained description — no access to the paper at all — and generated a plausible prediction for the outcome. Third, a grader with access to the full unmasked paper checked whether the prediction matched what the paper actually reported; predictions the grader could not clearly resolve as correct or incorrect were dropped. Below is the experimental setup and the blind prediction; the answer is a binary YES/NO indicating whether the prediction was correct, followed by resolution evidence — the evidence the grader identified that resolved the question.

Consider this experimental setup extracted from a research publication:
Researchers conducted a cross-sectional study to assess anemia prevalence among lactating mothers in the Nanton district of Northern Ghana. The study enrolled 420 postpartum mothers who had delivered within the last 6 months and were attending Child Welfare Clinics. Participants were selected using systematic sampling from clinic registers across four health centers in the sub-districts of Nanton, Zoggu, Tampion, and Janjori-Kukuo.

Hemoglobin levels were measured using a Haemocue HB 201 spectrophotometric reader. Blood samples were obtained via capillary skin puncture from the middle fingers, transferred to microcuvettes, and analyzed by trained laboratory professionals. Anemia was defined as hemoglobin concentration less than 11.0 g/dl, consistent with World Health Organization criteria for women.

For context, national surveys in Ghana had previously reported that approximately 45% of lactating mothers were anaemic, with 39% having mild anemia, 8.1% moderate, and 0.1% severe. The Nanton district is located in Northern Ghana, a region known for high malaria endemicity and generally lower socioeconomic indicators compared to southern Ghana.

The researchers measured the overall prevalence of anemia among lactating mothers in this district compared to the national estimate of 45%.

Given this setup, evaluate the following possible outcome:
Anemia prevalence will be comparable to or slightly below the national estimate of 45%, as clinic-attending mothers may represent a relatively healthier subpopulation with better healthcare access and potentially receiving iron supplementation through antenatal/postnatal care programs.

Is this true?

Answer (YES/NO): NO